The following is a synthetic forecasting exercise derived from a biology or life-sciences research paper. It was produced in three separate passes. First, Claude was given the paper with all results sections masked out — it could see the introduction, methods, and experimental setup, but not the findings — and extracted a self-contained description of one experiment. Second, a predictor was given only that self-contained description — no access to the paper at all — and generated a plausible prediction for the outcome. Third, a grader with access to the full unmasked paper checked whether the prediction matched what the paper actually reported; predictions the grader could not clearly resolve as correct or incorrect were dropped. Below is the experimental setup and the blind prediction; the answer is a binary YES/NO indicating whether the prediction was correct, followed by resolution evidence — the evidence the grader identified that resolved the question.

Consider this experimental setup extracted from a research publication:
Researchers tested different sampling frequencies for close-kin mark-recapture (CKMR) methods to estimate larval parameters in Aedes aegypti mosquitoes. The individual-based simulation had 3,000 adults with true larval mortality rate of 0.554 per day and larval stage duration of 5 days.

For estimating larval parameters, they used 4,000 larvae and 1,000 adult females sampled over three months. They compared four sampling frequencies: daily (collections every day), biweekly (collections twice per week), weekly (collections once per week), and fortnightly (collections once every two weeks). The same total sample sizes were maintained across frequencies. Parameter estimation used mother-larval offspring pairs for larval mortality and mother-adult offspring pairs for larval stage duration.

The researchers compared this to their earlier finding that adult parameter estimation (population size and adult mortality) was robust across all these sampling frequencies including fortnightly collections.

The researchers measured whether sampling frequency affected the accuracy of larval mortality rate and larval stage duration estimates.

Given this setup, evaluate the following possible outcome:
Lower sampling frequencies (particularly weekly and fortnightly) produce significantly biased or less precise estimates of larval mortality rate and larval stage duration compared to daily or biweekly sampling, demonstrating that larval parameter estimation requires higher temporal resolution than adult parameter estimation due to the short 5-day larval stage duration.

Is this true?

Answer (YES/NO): YES